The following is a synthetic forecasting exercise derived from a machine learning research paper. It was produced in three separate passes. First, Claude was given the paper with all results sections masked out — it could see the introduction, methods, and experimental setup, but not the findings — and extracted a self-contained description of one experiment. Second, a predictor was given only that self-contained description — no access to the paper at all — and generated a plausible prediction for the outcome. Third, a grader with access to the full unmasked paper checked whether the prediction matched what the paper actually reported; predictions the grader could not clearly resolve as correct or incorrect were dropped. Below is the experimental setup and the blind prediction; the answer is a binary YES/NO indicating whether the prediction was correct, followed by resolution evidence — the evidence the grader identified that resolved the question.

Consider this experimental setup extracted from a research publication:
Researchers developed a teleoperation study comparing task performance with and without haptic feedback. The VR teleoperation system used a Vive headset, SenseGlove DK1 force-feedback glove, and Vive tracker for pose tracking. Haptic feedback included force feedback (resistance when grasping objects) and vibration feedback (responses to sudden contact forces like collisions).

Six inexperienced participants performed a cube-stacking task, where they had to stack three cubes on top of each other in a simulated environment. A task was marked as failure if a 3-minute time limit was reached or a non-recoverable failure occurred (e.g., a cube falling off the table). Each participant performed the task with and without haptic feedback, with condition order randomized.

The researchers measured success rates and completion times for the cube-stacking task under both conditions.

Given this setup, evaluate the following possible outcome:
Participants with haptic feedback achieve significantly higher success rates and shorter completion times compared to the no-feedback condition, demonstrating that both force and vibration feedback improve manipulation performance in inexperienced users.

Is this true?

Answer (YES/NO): NO